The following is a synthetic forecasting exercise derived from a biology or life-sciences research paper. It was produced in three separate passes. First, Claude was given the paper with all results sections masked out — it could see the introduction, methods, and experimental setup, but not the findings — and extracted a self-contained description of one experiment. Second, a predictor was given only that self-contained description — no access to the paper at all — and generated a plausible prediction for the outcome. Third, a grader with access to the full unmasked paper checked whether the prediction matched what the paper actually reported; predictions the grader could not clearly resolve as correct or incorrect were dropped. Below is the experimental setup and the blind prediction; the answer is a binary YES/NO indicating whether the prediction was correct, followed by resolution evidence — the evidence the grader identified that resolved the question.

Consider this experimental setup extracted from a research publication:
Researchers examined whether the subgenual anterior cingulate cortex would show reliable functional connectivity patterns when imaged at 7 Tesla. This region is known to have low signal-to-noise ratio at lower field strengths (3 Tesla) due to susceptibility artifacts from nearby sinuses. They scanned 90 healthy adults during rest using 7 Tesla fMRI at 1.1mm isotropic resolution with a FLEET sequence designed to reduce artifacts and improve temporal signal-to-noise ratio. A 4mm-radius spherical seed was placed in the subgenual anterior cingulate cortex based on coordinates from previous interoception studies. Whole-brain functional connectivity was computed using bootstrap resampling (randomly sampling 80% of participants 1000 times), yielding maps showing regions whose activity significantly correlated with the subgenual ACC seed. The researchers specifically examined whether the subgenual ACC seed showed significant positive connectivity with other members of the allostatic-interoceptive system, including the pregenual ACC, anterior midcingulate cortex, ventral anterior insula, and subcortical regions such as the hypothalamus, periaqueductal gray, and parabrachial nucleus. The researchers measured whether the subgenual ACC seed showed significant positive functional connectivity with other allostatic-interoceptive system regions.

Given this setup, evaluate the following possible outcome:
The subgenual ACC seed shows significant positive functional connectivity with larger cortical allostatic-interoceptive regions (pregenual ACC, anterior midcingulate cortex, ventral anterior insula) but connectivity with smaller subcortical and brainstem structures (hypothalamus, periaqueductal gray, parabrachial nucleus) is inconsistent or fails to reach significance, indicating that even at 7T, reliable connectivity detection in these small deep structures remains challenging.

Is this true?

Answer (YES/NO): NO